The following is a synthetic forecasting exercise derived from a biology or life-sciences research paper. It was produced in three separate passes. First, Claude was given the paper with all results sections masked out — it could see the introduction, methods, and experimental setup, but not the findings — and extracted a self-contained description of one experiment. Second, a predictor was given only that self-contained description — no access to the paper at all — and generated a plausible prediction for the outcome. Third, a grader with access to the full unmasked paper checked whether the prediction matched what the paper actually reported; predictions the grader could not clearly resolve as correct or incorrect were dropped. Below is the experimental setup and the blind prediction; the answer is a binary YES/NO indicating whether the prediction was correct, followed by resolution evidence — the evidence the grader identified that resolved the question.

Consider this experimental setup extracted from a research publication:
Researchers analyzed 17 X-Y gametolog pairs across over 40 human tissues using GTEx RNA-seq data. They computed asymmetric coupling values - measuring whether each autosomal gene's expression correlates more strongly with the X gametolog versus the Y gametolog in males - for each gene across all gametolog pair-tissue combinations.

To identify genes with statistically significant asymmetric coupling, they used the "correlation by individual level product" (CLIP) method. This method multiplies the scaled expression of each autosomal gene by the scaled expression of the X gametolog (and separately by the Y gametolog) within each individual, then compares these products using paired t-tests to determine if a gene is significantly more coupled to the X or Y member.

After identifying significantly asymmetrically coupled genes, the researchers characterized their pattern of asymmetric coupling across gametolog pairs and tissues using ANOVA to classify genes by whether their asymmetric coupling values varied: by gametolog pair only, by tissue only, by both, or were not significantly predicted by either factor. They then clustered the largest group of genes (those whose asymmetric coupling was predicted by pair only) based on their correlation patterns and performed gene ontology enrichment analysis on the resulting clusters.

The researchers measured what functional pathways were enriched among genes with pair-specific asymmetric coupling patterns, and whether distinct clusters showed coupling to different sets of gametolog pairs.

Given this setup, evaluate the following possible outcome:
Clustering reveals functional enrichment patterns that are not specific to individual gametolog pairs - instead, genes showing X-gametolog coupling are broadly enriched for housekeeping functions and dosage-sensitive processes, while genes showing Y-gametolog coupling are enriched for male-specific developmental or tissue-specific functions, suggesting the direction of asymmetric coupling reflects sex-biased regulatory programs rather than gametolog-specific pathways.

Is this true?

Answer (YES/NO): NO